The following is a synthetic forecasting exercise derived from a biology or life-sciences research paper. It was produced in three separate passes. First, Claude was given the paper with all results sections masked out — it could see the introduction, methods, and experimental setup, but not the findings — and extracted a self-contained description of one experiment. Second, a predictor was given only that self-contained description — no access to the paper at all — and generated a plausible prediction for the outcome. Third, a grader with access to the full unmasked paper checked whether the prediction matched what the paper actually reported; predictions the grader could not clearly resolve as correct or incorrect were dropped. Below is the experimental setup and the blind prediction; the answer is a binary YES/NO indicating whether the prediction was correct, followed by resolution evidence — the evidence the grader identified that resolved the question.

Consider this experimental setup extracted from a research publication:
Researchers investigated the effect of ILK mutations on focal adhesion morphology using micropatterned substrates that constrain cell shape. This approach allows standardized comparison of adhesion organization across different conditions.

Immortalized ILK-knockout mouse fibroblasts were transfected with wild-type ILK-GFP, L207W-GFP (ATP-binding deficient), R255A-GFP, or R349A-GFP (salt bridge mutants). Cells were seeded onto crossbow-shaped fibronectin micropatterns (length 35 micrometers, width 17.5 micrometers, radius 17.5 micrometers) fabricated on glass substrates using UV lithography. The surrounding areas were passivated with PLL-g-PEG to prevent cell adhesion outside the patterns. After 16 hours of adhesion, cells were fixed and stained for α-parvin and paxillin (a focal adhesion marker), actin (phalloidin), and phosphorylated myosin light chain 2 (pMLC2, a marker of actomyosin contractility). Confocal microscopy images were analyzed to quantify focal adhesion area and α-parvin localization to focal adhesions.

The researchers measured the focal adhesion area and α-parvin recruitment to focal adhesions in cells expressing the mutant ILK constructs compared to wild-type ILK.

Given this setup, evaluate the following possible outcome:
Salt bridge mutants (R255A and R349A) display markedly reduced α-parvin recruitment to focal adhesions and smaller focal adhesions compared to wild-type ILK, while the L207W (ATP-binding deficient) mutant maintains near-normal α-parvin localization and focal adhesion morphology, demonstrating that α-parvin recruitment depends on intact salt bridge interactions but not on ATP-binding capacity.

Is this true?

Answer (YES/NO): NO